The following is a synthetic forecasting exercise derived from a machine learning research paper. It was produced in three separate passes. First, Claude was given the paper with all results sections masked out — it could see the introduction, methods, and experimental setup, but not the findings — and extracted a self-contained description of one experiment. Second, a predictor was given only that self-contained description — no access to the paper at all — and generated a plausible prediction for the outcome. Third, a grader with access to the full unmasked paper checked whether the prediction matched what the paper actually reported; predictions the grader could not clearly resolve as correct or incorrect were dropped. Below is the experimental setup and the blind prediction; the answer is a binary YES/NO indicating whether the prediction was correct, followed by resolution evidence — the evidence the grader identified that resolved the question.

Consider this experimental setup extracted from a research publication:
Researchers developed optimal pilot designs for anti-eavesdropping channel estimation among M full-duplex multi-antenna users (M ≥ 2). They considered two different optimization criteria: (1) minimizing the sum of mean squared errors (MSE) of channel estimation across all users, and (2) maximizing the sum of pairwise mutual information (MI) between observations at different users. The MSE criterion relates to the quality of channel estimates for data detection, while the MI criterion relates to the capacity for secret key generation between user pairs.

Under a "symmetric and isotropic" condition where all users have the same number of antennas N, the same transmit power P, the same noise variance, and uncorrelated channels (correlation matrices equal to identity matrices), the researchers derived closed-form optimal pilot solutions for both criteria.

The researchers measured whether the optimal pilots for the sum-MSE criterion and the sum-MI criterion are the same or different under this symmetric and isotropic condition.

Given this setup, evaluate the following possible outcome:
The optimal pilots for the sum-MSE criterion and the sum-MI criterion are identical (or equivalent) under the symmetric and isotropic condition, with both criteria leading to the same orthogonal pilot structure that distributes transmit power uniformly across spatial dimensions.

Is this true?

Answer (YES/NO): YES